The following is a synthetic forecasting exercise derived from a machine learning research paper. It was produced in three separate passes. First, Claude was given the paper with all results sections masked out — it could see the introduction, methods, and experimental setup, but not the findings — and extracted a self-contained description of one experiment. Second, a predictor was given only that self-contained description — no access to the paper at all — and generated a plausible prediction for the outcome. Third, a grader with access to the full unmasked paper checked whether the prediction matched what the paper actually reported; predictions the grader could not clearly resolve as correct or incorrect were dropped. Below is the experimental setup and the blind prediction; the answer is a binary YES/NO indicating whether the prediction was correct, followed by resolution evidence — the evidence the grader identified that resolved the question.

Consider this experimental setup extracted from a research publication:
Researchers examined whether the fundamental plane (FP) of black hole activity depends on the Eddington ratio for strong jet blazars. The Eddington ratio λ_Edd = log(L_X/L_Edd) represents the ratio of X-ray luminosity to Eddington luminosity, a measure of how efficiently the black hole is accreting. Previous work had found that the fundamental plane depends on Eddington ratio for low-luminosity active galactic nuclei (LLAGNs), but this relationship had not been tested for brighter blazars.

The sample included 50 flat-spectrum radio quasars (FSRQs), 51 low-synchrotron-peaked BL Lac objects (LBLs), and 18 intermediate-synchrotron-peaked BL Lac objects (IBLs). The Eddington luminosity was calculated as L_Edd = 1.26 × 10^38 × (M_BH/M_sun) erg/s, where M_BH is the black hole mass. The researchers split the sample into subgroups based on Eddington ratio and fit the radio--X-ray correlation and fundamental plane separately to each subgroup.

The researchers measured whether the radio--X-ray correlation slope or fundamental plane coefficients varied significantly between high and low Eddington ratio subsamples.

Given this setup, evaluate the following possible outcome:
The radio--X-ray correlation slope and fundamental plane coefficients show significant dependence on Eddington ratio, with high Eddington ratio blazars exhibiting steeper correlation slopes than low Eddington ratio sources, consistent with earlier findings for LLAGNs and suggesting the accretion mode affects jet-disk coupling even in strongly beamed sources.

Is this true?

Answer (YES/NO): NO